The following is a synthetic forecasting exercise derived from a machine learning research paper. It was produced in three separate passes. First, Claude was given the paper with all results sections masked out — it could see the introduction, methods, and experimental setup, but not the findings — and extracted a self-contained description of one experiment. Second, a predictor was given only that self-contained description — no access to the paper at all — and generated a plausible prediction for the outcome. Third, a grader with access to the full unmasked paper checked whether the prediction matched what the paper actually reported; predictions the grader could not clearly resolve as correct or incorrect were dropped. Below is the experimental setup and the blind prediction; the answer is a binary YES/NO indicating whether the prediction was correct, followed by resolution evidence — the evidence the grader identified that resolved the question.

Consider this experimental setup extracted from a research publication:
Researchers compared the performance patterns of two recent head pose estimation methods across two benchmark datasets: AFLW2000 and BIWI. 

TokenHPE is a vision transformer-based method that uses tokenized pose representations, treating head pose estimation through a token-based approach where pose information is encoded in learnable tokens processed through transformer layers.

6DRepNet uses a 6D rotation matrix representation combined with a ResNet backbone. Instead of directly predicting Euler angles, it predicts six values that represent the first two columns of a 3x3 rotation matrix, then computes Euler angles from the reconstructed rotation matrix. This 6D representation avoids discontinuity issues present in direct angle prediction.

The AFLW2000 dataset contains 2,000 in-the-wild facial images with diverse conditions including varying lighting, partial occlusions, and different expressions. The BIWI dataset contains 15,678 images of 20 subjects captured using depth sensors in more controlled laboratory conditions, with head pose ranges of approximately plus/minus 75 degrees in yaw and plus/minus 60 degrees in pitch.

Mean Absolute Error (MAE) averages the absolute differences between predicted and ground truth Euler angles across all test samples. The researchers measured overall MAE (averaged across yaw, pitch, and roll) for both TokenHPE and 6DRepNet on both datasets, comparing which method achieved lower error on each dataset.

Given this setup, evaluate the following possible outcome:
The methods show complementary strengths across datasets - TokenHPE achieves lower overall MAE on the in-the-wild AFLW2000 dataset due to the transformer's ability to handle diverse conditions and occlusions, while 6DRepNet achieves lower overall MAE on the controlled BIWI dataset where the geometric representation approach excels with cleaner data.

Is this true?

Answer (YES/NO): YES